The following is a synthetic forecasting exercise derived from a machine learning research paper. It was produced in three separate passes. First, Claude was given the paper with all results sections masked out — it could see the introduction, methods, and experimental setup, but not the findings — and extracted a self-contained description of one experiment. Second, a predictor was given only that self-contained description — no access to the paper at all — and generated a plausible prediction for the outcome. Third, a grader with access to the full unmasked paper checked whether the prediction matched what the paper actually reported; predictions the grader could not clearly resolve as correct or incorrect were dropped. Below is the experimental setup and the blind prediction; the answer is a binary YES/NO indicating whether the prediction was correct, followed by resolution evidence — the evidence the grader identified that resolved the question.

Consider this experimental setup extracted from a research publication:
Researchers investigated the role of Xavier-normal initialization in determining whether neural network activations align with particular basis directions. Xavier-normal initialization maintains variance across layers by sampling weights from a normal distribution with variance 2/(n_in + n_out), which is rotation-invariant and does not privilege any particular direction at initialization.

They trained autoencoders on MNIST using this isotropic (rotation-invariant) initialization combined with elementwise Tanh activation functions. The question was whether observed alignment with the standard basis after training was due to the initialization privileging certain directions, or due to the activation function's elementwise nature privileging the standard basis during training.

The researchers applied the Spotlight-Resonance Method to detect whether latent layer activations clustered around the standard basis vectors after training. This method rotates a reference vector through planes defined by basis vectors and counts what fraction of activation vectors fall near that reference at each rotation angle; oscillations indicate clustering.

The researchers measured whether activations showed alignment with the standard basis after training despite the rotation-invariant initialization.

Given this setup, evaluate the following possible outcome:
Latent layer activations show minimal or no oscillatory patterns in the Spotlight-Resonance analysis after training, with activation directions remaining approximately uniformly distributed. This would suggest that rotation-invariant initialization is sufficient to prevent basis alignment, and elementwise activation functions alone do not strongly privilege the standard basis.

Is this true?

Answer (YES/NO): NO